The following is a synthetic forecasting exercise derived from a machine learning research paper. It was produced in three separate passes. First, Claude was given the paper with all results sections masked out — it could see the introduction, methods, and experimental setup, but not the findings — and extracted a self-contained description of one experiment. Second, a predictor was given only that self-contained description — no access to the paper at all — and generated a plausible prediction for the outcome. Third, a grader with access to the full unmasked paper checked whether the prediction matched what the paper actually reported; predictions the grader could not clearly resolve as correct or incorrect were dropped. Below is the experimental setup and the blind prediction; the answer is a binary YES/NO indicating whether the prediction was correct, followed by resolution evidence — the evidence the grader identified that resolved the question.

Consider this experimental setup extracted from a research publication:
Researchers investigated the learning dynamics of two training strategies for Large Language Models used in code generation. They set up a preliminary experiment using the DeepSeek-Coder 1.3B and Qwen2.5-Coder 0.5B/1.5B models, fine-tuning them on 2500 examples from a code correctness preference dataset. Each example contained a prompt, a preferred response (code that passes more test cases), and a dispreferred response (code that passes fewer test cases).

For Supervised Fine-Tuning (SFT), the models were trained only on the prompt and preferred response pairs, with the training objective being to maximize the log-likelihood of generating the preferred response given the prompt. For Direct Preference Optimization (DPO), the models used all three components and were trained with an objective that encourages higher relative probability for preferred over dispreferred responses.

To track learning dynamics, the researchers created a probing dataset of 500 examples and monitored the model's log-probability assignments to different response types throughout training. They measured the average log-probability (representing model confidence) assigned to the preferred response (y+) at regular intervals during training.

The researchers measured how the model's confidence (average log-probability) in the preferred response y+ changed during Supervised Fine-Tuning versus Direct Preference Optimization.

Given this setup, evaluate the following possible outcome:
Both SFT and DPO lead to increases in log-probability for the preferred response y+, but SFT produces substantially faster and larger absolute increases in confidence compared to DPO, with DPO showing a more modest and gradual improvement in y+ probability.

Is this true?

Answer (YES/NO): NO